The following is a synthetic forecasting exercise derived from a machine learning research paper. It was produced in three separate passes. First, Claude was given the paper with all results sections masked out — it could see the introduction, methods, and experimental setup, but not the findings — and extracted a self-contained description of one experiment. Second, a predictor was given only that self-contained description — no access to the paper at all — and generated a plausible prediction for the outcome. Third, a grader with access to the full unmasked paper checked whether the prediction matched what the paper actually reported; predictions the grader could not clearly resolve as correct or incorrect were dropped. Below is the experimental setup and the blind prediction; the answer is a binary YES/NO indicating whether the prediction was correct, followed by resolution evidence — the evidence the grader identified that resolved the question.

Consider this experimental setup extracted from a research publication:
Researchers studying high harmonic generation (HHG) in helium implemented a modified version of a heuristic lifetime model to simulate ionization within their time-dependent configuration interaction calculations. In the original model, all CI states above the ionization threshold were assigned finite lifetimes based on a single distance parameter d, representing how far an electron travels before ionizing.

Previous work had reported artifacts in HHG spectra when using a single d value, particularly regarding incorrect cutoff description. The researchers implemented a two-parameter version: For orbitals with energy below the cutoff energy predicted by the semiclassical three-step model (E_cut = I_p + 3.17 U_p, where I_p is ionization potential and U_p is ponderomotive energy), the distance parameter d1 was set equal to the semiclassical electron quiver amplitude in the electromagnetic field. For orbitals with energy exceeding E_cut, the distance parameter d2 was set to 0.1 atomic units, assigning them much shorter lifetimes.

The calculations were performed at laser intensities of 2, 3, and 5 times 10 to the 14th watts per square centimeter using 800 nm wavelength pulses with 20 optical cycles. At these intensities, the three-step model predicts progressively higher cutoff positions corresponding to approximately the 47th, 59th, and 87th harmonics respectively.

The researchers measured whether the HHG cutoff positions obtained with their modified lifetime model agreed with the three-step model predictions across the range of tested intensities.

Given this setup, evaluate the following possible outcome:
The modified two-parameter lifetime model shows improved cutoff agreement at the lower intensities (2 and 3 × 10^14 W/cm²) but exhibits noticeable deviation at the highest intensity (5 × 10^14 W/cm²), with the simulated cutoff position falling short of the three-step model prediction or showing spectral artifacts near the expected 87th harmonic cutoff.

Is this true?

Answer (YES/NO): NO